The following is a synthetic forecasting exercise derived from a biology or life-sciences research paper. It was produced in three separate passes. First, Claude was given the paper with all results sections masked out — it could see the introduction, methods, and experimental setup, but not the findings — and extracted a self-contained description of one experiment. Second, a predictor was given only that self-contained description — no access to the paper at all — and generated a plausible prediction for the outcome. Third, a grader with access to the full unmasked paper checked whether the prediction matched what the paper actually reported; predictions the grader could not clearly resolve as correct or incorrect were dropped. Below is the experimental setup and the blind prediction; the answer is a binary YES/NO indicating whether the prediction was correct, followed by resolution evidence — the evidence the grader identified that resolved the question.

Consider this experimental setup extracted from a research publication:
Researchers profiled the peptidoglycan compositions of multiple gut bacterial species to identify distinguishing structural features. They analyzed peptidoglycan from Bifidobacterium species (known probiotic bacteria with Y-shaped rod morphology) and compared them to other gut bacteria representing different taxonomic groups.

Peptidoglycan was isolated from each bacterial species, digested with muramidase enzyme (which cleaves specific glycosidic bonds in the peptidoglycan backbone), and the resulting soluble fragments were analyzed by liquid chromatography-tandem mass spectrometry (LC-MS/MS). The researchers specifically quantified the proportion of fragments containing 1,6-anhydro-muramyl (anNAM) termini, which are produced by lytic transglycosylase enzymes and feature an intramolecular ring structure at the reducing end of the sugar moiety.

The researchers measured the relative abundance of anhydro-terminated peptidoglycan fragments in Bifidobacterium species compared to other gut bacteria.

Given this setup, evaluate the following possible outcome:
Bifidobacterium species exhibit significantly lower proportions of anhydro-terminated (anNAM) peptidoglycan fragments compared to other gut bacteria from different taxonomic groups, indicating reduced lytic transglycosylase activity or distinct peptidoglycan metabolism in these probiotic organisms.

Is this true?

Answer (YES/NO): NO